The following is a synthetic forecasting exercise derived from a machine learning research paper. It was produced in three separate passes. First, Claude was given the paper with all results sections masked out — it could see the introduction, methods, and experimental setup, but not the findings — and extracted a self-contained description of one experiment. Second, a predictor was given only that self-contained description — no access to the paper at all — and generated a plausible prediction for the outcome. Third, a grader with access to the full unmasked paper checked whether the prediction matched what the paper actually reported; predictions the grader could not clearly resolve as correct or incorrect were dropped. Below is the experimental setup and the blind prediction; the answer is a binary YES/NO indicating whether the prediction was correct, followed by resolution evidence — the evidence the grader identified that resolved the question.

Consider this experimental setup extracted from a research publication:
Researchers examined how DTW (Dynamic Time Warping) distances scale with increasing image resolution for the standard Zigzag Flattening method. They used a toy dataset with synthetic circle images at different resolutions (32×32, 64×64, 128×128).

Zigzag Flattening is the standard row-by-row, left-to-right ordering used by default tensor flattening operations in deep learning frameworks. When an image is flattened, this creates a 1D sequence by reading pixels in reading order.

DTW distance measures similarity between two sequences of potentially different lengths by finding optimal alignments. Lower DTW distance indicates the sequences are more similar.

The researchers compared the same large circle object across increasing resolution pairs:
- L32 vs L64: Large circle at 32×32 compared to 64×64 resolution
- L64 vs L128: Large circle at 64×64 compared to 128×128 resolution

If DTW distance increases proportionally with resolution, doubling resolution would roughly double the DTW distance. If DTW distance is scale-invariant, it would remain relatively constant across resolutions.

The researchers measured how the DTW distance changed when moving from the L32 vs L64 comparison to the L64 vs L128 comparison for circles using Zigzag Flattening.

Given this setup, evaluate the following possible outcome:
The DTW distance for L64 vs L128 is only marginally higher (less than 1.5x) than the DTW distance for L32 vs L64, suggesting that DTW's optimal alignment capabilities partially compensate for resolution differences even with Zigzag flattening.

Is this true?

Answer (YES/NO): NO